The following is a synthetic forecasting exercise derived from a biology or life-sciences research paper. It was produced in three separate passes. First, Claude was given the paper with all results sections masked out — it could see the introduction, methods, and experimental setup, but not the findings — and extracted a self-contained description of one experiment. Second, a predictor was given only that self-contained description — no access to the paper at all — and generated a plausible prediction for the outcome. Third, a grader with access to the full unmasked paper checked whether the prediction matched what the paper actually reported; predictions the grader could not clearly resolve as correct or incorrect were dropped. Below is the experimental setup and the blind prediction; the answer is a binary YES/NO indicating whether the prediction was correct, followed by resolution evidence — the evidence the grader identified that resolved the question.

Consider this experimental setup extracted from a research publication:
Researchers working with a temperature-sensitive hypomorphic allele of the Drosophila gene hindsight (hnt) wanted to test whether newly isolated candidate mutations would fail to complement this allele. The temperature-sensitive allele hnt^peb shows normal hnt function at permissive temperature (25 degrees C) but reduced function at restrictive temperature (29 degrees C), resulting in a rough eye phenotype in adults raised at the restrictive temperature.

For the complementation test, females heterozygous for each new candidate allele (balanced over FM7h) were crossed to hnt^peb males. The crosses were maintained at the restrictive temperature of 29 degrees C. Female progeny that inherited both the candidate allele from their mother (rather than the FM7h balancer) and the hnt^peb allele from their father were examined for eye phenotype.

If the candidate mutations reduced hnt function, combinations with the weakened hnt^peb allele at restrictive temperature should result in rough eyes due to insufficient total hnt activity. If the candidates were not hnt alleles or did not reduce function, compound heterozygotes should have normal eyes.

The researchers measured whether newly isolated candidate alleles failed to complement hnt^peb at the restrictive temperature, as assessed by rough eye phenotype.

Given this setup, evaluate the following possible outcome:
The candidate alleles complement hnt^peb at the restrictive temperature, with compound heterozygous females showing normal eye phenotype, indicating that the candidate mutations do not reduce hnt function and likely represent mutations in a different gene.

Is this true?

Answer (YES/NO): NO